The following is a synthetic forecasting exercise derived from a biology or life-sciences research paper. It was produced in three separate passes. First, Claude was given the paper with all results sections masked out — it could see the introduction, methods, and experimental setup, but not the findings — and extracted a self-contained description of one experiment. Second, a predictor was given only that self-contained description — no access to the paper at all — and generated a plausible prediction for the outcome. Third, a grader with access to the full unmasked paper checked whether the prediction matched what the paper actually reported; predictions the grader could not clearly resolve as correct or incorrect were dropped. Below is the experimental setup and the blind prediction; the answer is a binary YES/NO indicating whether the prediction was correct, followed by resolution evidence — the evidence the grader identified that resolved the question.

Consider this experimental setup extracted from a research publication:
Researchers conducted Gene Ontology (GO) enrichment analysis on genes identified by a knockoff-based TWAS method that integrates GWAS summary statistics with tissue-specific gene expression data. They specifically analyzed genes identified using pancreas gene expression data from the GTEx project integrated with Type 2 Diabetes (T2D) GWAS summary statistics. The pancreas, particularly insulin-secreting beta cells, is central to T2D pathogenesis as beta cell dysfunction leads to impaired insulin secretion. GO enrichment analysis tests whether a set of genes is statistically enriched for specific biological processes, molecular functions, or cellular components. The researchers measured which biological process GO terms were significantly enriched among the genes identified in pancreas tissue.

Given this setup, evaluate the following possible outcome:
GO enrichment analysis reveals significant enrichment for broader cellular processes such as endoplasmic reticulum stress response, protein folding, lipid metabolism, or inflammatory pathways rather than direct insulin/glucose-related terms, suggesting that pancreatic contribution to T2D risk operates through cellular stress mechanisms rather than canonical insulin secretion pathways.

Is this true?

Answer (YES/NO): NO